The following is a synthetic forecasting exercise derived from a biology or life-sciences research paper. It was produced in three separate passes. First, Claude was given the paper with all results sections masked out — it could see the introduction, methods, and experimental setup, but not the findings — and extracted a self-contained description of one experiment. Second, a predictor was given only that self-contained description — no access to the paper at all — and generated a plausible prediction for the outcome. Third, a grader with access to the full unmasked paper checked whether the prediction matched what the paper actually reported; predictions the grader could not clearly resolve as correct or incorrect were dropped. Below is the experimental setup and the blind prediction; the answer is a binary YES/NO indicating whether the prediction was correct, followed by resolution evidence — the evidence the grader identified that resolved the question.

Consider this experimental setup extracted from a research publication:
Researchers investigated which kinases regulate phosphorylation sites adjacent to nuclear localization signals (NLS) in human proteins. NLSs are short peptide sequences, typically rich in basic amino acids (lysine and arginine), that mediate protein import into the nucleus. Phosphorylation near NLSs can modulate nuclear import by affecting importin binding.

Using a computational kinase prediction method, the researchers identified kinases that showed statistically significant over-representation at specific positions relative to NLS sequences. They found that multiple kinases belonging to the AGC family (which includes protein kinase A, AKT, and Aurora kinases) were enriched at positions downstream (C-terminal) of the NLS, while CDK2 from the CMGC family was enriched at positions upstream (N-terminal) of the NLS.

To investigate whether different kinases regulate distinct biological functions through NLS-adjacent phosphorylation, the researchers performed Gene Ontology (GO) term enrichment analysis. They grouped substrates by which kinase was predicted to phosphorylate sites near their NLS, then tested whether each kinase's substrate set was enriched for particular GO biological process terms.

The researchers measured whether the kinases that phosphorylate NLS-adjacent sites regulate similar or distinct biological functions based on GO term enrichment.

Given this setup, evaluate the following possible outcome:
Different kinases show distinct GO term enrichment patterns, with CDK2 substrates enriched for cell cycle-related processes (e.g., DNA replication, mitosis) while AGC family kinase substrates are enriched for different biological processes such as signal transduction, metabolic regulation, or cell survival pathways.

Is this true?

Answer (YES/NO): YES